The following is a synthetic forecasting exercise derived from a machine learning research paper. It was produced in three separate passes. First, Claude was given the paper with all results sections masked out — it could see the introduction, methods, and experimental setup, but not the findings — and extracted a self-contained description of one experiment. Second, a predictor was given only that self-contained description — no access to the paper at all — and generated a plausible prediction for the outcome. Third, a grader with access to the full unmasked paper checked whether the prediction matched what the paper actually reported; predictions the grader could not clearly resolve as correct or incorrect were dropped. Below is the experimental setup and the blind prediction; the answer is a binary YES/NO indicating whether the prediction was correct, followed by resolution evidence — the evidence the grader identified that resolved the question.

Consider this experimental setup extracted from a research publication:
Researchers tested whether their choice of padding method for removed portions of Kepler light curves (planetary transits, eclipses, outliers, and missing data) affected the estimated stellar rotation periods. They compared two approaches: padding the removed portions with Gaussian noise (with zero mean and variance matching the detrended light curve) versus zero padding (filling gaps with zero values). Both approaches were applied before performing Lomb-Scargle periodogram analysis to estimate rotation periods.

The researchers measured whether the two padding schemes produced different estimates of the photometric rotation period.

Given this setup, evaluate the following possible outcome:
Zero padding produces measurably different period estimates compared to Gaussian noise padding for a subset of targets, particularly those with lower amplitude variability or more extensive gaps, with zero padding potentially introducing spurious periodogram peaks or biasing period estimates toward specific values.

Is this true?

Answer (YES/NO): NO